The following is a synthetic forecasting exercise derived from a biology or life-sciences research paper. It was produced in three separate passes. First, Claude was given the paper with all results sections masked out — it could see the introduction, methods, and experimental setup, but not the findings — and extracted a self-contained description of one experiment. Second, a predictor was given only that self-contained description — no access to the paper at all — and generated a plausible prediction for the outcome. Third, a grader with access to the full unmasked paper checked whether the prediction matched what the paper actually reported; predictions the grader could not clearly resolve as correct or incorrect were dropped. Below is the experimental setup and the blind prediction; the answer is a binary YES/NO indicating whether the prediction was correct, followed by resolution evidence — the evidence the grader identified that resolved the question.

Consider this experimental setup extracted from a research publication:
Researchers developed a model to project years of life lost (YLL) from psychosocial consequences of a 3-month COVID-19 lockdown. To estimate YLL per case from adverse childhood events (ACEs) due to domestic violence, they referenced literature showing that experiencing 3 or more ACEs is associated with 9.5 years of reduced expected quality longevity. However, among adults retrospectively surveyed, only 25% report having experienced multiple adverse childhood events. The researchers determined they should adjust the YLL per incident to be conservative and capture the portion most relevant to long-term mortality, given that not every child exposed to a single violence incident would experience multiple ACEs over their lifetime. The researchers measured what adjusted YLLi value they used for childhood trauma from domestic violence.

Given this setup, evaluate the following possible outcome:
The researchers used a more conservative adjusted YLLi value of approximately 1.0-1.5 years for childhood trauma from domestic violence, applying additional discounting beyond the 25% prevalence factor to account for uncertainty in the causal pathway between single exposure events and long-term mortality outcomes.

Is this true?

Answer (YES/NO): NO